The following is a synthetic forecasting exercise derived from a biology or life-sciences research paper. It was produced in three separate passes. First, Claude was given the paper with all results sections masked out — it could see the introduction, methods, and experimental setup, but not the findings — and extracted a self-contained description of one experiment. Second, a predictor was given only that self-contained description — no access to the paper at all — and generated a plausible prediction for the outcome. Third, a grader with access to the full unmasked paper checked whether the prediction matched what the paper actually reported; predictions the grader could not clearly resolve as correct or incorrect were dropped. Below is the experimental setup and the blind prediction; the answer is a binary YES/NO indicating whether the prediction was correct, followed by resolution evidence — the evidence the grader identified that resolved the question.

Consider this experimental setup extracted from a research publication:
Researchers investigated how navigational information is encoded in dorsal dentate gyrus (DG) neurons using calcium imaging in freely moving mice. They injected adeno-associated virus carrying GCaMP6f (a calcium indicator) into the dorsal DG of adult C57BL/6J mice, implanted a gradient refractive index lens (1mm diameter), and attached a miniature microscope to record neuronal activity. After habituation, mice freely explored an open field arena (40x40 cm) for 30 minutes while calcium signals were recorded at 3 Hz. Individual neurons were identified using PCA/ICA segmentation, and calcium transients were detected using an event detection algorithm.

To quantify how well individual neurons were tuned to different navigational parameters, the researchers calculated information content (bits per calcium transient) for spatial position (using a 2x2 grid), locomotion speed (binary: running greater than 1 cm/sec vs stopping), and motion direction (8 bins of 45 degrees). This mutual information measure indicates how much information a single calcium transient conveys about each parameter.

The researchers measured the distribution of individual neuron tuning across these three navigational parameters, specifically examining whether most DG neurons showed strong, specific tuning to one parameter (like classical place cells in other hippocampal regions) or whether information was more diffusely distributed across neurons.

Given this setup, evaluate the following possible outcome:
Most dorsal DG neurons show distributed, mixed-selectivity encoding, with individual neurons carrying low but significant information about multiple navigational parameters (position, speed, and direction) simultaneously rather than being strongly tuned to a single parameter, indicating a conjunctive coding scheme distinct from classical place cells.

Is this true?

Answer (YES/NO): NO